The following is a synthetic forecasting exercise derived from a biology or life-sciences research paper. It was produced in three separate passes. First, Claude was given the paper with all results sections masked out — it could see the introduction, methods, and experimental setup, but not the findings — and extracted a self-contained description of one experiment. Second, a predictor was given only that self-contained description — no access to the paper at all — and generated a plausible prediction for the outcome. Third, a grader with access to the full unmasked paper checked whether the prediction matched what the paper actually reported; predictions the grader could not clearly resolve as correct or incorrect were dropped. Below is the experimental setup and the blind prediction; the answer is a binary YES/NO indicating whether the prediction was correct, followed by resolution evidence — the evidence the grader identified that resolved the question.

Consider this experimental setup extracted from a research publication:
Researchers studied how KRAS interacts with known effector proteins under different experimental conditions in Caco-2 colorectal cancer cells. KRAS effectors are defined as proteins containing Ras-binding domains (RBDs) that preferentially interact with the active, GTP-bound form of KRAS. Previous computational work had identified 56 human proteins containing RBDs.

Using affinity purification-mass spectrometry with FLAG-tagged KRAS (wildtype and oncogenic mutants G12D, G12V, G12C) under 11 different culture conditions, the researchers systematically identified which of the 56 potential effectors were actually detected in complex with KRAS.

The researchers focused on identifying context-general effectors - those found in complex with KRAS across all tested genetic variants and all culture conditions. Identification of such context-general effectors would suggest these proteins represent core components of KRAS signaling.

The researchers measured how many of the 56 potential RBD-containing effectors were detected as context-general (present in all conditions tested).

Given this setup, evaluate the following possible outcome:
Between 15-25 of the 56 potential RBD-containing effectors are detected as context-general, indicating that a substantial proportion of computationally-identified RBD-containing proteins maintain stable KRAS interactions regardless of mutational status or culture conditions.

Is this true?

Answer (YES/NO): NO